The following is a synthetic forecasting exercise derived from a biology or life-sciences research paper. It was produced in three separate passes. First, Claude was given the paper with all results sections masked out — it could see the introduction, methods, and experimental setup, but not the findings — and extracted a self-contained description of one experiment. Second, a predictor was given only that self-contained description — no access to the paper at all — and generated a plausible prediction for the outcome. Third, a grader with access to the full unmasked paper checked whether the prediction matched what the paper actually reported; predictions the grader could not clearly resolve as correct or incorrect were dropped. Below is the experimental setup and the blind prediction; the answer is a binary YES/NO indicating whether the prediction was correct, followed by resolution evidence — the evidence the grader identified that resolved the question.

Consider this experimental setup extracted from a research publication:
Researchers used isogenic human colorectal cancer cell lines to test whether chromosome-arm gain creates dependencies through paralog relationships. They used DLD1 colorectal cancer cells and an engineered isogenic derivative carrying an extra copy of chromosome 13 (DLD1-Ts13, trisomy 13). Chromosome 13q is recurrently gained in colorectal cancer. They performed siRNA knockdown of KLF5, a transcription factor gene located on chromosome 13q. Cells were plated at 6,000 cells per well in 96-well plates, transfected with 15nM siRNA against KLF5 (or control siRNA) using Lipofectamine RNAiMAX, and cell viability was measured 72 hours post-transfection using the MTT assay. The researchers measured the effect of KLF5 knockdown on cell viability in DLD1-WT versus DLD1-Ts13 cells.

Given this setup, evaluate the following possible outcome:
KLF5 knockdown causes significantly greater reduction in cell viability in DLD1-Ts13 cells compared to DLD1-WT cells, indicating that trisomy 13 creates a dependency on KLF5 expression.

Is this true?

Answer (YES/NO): YES